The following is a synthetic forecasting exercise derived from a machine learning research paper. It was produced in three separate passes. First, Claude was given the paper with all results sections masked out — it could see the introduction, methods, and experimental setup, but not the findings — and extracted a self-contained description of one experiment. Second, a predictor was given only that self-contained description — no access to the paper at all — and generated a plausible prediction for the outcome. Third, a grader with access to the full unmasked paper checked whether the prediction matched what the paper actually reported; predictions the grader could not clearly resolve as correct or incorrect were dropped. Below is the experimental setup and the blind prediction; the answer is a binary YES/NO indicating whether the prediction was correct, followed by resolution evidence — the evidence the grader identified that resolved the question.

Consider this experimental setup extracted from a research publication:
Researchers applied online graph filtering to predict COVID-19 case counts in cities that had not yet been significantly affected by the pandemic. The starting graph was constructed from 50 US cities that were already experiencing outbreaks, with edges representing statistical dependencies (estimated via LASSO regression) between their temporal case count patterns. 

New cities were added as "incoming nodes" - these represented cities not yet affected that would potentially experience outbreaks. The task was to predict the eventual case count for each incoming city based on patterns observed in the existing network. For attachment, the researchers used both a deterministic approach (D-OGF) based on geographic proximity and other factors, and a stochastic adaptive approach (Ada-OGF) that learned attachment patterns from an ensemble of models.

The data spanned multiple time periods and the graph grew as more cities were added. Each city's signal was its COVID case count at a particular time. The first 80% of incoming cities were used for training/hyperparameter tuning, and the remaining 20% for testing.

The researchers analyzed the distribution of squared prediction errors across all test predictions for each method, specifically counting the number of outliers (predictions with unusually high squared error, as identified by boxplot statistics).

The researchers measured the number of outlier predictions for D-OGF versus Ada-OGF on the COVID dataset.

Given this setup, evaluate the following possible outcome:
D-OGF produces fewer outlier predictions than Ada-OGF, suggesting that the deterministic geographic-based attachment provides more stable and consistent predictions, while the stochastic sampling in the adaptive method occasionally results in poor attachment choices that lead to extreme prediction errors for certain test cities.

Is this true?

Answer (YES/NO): NO